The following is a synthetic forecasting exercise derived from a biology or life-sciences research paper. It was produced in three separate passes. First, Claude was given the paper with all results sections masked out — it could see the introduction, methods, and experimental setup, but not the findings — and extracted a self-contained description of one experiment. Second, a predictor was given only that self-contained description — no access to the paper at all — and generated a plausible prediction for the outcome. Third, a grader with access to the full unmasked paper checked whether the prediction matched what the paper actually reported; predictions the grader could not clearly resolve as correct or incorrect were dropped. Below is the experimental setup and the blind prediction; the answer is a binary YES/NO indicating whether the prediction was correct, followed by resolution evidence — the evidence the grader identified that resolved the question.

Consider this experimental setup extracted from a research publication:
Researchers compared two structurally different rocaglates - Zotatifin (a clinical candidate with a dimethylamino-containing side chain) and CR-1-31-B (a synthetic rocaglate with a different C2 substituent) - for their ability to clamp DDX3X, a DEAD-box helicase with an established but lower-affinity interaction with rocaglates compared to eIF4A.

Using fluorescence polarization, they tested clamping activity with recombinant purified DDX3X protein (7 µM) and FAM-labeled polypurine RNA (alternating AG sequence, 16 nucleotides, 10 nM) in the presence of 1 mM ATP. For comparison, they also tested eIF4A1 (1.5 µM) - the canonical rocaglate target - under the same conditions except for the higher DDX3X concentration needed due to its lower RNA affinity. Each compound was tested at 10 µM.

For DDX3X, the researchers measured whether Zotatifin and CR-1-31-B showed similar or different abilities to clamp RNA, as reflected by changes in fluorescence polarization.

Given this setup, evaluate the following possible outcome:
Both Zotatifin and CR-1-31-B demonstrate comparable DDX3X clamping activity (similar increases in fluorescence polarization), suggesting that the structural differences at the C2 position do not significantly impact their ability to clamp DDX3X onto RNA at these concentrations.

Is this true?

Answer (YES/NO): NO